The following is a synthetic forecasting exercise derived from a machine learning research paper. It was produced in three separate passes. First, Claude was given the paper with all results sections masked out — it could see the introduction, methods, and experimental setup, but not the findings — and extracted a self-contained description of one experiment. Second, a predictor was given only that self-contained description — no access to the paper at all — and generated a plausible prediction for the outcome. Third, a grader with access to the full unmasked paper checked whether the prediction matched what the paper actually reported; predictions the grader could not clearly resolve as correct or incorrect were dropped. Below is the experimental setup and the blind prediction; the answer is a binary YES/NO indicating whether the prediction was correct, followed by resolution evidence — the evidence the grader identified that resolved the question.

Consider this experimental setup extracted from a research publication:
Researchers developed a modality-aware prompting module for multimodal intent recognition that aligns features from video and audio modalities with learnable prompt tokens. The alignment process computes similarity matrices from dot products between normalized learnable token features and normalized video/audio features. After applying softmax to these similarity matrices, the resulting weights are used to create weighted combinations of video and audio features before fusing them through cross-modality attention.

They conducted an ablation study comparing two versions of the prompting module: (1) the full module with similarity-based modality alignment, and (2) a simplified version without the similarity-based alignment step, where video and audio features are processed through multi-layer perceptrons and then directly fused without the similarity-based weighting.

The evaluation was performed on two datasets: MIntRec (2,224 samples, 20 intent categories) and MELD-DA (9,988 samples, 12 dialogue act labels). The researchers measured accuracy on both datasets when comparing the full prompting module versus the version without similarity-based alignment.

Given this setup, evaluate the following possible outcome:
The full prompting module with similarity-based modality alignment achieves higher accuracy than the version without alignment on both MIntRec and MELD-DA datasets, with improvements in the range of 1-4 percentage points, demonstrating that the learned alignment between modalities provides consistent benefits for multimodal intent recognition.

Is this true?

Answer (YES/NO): NO